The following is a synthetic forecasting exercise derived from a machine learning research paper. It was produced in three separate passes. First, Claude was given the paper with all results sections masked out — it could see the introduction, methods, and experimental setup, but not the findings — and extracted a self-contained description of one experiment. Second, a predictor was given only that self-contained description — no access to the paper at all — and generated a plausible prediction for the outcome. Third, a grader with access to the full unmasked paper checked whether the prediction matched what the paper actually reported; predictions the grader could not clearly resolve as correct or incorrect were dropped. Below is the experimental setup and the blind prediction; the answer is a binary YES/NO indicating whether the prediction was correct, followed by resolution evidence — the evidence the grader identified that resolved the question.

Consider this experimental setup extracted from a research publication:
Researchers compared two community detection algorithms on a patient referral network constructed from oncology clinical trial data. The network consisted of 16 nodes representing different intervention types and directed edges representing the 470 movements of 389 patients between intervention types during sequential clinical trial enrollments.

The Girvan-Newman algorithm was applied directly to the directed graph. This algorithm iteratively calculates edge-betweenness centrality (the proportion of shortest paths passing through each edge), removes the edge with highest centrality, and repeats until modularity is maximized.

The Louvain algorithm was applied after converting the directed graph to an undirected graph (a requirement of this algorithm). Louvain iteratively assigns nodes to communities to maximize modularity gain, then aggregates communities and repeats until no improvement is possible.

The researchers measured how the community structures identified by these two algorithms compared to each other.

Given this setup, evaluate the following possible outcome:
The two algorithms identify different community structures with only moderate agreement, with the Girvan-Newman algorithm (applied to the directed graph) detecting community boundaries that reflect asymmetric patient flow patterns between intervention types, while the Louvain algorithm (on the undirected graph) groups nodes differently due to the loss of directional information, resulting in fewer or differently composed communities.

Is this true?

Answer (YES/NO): NO